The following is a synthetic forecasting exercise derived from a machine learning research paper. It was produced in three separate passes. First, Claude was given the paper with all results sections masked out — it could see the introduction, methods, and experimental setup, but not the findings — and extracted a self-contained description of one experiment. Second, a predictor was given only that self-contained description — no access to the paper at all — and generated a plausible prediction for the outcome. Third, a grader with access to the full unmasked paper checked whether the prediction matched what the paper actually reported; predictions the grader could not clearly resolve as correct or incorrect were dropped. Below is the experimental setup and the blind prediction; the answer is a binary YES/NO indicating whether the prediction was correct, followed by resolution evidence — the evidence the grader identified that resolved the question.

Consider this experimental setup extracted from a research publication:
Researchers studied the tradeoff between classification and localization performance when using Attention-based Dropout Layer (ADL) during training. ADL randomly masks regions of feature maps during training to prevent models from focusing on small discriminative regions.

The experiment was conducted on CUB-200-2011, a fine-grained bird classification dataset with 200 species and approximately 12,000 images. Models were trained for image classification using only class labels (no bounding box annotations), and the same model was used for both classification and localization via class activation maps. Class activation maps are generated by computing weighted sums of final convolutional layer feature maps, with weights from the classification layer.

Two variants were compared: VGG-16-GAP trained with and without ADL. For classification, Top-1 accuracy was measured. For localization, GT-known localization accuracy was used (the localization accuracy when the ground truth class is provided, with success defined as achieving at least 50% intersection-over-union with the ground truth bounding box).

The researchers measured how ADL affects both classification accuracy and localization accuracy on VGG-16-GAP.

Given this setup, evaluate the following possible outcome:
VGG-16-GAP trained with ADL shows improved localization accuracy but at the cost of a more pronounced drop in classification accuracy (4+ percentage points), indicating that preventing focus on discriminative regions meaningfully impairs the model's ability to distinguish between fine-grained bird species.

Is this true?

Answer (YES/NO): NO